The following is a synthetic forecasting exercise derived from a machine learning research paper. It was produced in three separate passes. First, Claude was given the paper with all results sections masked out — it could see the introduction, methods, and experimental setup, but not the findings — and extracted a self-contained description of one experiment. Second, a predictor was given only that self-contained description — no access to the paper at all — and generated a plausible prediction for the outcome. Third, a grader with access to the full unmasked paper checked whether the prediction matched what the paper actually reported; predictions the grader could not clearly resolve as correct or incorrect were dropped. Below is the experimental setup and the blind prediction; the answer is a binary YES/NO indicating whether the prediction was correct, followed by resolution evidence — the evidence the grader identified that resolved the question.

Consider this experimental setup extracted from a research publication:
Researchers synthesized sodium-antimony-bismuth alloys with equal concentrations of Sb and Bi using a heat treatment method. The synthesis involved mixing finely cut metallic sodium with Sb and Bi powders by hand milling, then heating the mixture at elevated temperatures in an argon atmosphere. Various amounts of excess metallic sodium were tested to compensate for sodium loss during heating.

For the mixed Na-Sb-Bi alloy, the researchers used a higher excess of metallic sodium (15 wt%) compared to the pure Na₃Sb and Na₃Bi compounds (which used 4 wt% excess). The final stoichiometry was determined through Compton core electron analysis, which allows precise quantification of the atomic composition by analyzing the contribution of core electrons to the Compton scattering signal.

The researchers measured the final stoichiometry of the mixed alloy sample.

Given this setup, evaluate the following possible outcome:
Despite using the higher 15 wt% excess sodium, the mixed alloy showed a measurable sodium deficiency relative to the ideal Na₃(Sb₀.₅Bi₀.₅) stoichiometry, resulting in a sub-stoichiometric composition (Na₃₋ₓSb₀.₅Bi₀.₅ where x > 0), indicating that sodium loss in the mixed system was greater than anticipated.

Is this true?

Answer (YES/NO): NO